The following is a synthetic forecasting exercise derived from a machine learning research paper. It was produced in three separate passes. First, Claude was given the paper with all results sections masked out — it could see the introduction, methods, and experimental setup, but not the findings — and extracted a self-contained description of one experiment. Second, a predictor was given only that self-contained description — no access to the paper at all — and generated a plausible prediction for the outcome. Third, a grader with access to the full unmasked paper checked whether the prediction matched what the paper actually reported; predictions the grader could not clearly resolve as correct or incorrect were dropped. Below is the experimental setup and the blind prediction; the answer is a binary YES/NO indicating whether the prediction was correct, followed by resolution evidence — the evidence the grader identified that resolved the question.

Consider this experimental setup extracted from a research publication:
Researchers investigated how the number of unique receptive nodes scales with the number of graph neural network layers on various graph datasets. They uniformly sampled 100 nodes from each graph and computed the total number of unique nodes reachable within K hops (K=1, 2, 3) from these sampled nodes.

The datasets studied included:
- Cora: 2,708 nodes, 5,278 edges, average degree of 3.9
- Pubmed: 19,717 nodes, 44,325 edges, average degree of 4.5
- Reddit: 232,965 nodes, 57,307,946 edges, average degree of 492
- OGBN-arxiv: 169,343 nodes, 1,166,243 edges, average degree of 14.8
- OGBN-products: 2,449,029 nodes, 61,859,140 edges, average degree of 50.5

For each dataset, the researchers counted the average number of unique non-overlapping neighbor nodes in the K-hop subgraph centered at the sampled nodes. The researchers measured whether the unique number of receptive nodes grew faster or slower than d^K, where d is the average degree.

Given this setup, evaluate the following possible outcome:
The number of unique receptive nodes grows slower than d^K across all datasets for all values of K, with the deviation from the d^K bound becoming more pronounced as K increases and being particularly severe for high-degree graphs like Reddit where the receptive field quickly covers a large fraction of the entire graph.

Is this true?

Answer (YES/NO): NO